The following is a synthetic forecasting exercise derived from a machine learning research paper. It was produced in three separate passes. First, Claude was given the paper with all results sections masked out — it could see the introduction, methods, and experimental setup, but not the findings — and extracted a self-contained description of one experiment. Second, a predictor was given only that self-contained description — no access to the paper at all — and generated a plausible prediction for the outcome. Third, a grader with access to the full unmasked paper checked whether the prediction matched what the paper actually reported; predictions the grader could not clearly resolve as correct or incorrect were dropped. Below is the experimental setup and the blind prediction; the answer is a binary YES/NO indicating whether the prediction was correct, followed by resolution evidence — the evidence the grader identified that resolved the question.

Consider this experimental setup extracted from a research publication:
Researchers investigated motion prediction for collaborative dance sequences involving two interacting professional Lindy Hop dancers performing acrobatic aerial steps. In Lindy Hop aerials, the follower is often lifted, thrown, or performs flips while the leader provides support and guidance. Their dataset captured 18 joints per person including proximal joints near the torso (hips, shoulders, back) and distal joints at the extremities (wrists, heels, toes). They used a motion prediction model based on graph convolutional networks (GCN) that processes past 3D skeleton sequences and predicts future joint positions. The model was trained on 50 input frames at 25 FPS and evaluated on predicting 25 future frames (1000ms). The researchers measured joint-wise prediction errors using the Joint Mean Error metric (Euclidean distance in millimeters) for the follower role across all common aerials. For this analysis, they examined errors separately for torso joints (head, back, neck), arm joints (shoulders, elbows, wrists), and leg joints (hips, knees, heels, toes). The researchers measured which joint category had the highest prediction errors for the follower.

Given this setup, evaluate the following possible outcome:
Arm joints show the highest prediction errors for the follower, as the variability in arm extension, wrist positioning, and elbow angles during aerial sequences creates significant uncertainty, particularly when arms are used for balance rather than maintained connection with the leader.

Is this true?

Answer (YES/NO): NO